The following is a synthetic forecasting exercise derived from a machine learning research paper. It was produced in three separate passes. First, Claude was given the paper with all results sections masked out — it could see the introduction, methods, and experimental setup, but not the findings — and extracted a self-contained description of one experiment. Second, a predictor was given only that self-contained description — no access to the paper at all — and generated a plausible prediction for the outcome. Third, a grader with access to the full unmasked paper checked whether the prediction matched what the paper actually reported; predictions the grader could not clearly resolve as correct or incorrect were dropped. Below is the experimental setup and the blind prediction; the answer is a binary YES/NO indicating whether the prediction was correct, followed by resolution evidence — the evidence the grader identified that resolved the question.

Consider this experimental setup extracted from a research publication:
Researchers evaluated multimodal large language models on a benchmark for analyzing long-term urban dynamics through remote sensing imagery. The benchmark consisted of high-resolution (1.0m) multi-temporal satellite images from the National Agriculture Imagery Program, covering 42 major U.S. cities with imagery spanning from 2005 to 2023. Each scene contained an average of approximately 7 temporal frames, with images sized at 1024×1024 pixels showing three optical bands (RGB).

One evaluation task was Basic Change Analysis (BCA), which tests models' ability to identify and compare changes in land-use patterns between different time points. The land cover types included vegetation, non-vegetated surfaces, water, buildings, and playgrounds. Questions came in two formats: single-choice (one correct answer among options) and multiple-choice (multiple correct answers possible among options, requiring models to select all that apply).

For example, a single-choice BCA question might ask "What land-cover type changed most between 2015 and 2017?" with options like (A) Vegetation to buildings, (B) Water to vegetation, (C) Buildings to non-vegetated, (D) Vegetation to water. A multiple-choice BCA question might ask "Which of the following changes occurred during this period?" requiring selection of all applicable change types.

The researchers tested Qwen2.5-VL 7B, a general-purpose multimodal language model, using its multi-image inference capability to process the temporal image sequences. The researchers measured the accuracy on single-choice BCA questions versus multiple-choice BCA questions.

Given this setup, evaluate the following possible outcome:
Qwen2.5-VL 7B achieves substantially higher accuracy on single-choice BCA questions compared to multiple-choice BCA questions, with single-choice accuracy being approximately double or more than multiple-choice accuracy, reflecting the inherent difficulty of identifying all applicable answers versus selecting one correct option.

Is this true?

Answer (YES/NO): YES